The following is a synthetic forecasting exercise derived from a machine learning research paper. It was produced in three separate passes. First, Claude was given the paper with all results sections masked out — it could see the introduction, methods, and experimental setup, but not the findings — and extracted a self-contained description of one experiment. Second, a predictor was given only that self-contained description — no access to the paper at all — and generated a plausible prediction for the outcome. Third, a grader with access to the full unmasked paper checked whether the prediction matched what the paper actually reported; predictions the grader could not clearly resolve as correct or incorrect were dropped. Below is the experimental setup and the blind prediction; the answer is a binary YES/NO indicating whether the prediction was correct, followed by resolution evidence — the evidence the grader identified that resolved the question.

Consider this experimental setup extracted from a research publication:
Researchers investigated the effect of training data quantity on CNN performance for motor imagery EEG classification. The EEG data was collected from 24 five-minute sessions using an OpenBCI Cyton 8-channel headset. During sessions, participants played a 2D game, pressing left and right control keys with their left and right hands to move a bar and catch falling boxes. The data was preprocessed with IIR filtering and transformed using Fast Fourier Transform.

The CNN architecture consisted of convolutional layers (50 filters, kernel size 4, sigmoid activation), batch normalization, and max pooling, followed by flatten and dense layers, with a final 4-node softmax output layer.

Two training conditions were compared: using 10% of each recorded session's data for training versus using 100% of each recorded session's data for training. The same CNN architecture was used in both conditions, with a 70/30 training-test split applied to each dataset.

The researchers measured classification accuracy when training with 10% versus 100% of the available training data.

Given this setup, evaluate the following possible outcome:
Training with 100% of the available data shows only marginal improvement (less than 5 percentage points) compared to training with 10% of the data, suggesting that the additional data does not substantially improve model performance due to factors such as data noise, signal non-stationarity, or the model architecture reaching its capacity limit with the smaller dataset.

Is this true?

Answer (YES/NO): NO